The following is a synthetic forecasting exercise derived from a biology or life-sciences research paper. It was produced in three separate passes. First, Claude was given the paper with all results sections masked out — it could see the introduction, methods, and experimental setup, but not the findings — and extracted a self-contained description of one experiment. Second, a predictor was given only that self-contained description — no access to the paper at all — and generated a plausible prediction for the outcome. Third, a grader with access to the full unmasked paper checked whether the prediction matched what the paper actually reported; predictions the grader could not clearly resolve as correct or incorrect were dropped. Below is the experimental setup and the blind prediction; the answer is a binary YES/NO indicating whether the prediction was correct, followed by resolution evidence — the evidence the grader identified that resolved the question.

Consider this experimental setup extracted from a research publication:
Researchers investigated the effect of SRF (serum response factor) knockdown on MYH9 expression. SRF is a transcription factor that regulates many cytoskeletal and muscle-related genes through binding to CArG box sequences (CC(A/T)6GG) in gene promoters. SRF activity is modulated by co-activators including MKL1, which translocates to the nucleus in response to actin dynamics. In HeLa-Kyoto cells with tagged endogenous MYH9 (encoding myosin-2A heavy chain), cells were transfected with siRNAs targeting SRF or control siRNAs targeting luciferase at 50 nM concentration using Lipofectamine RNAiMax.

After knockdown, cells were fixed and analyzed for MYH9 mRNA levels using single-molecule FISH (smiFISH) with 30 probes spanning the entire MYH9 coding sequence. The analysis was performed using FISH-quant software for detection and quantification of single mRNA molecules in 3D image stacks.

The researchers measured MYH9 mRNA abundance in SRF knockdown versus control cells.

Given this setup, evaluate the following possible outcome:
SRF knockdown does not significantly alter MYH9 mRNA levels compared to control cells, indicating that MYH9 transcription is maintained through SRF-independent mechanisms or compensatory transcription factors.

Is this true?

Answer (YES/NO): NO